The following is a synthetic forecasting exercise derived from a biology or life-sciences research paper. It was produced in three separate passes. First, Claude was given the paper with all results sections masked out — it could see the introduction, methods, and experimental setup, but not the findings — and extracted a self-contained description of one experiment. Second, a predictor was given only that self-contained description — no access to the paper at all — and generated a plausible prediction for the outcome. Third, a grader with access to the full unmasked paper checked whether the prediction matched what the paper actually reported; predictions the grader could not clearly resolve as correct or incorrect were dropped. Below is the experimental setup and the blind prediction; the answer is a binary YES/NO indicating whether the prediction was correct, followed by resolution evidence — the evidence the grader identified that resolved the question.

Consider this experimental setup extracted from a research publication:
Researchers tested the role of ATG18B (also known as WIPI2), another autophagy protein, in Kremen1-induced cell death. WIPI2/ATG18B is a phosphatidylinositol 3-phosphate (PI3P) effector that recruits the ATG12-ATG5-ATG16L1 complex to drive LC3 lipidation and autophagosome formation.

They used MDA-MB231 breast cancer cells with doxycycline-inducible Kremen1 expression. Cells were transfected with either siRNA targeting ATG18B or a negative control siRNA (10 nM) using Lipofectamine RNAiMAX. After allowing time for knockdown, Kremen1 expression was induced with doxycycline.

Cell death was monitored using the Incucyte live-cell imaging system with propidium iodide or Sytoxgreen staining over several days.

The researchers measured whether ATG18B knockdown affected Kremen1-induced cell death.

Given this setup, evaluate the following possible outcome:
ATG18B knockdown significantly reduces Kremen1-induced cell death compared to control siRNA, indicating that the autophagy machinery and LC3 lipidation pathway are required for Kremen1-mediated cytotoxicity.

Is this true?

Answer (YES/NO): YES